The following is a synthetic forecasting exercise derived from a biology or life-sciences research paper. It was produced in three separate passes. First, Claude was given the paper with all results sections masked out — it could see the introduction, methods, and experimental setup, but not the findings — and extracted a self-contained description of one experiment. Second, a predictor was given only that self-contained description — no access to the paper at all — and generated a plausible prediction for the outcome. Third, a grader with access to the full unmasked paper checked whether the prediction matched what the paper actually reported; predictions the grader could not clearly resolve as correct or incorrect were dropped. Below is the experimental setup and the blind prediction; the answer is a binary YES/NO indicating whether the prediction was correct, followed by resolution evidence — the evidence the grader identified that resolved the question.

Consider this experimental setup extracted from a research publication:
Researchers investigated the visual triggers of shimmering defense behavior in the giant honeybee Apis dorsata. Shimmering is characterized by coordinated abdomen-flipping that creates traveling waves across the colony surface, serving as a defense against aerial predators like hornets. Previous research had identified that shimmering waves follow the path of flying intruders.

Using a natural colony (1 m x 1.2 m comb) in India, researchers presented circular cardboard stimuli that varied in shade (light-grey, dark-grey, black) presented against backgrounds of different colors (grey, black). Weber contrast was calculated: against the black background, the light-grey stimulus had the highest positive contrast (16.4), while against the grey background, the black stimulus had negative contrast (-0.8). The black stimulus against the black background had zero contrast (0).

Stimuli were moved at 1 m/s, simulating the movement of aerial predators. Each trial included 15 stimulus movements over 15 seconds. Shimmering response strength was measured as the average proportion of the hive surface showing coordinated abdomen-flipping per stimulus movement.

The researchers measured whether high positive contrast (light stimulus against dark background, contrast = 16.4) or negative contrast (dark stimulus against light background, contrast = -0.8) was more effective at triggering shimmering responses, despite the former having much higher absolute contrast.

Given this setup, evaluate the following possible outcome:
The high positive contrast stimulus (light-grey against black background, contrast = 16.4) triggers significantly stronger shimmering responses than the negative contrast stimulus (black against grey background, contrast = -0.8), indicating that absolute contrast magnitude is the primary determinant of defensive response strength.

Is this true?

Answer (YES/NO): NO